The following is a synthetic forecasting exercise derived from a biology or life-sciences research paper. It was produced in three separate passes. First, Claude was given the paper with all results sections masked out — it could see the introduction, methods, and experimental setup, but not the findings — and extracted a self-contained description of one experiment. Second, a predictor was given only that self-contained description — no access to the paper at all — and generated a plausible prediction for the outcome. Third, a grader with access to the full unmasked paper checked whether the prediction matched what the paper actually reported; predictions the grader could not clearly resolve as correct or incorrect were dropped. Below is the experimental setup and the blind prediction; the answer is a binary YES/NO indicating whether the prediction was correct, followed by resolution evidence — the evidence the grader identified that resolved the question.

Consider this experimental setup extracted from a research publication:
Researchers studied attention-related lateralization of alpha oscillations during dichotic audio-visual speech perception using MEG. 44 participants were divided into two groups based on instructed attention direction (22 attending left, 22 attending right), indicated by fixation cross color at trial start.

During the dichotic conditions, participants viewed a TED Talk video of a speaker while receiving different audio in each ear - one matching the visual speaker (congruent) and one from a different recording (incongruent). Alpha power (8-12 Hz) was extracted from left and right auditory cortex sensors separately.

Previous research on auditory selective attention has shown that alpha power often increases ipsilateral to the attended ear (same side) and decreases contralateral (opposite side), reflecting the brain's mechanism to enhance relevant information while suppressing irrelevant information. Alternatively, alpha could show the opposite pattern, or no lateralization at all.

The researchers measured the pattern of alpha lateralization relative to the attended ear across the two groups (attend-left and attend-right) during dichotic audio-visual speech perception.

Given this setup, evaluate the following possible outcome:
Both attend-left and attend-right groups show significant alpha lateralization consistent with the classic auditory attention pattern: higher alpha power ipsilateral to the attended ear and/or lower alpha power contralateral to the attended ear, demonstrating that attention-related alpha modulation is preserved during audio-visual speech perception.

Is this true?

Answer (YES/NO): NO